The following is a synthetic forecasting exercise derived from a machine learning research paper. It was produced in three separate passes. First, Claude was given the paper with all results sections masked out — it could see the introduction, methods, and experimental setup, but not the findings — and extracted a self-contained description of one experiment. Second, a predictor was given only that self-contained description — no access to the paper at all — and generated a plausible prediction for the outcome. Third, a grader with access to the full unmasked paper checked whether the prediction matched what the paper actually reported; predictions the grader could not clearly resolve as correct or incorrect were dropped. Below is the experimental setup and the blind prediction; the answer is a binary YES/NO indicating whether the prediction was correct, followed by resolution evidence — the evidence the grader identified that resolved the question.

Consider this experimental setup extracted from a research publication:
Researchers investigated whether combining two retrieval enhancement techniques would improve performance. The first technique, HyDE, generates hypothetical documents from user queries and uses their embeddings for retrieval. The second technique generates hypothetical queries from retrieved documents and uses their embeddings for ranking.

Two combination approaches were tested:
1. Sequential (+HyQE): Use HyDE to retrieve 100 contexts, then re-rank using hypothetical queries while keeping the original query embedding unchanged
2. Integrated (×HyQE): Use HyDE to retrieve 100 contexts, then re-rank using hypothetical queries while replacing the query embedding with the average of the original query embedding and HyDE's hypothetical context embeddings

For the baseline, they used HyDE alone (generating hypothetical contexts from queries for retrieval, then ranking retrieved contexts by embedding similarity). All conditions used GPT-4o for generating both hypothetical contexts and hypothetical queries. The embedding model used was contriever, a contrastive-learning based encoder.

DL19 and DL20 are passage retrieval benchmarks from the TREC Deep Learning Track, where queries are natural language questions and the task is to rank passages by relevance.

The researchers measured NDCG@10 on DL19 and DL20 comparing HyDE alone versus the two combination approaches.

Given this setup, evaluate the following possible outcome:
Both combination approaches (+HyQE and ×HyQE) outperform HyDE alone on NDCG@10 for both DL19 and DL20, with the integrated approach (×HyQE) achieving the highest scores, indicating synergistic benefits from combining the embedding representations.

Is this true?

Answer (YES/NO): YES